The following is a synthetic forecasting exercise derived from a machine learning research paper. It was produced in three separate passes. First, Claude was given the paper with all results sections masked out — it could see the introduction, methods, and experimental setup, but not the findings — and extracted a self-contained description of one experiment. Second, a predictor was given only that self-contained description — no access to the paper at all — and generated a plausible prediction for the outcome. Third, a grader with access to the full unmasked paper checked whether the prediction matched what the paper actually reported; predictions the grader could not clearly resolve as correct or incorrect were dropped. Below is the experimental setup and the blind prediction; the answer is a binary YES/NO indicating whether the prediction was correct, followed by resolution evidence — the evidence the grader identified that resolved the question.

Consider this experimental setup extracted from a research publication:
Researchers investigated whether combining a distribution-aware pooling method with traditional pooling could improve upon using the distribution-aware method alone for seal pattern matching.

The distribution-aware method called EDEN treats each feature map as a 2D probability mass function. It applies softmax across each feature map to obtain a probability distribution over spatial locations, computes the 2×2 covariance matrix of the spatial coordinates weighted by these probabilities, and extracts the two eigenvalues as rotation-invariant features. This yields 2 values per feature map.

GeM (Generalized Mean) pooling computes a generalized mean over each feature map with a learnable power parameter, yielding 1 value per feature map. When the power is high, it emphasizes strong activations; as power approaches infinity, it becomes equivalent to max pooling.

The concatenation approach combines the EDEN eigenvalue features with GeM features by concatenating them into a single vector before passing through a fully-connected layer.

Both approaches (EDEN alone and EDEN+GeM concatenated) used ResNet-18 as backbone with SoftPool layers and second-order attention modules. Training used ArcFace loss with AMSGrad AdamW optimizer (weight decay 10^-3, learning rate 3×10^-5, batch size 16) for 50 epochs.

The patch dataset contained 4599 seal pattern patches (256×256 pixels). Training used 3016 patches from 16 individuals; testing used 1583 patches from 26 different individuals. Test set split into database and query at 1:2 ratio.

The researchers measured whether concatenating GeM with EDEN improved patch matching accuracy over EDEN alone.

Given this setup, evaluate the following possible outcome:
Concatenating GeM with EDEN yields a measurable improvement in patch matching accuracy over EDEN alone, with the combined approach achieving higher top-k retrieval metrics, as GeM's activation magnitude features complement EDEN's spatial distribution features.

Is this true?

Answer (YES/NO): NO